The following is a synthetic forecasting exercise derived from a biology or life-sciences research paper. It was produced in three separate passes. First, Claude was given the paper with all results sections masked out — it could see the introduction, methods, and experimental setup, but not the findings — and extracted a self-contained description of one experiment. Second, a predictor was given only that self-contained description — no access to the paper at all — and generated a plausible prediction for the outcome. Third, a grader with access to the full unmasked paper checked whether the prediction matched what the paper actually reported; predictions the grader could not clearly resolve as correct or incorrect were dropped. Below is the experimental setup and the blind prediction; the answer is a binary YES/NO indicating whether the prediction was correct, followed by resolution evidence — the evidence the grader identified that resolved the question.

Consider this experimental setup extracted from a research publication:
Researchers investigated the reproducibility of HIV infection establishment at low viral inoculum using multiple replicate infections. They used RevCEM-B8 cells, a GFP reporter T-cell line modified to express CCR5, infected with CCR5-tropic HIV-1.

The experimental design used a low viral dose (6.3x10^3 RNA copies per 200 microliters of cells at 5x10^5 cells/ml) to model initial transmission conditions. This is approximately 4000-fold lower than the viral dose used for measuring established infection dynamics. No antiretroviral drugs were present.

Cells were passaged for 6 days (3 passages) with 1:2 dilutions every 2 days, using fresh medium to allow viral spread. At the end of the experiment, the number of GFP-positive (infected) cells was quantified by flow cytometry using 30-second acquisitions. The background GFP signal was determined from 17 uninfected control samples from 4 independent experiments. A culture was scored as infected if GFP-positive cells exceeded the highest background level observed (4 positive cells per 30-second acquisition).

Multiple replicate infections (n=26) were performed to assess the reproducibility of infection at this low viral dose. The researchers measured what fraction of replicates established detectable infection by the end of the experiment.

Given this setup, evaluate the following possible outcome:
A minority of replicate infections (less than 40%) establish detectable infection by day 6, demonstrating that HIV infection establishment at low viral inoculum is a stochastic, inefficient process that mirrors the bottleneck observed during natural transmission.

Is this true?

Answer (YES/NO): NO